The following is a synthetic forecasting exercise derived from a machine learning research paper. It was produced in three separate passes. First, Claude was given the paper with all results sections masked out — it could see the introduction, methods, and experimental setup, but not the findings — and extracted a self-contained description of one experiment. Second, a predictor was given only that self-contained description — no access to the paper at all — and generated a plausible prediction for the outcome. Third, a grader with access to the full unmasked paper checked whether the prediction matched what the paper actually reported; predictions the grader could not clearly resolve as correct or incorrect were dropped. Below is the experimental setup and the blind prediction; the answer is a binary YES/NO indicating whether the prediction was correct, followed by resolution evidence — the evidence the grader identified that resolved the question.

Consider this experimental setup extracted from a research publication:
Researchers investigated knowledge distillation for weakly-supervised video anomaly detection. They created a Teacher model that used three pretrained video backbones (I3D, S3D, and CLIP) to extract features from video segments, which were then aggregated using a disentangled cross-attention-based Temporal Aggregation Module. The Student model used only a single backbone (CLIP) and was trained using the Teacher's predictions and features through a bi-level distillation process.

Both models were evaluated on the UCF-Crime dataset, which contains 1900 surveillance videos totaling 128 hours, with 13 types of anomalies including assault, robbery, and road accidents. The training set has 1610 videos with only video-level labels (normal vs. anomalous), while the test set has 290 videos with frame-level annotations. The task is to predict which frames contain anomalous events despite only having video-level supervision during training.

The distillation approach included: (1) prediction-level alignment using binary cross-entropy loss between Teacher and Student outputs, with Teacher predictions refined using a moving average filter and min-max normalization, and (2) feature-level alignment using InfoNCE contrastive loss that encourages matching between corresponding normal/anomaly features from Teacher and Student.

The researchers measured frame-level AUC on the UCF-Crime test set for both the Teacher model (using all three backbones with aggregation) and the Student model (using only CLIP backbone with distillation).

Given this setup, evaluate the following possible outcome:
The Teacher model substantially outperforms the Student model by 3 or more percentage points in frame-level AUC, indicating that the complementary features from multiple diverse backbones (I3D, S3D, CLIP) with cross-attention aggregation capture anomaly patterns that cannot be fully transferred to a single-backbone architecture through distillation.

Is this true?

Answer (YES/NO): NO